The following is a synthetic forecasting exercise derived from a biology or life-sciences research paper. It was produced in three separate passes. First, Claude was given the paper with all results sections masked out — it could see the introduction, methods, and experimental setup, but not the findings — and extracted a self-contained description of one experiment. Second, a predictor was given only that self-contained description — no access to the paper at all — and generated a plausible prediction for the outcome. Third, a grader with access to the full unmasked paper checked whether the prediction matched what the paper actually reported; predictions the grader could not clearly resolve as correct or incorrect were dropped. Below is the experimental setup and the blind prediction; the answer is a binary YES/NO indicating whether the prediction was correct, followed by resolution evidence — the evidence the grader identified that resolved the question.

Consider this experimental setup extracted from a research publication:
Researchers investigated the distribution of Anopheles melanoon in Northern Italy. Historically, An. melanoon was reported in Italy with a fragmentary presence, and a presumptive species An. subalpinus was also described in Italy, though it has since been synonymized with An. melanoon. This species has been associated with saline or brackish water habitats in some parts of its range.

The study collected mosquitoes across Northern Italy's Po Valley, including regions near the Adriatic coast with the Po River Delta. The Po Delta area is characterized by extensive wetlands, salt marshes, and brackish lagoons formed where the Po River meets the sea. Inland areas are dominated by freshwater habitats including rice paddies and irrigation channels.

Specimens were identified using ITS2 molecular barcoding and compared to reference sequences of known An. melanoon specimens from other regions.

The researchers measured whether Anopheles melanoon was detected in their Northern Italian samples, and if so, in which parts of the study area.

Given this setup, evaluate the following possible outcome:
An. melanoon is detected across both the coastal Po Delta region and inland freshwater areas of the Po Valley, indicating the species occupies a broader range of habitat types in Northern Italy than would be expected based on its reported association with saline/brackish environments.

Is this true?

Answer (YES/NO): NO